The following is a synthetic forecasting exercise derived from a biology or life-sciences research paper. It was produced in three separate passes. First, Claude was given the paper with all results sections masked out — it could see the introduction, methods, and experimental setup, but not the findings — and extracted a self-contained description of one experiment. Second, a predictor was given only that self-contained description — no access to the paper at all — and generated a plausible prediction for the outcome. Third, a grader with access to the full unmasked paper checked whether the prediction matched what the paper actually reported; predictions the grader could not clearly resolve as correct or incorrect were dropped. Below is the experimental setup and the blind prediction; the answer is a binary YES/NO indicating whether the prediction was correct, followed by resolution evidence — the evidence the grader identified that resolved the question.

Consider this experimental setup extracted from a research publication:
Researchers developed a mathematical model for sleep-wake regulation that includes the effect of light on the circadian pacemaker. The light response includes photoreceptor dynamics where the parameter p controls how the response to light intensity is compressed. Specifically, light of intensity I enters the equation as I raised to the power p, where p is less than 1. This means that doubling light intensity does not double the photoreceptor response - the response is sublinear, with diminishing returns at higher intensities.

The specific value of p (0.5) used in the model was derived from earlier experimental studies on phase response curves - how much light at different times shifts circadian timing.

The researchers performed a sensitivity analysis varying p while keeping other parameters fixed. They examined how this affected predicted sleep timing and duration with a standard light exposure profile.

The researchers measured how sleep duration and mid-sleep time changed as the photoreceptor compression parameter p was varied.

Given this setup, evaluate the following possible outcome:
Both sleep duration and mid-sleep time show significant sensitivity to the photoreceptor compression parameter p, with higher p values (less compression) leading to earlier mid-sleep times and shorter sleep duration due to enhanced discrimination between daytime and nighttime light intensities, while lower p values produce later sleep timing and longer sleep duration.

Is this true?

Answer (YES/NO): NO